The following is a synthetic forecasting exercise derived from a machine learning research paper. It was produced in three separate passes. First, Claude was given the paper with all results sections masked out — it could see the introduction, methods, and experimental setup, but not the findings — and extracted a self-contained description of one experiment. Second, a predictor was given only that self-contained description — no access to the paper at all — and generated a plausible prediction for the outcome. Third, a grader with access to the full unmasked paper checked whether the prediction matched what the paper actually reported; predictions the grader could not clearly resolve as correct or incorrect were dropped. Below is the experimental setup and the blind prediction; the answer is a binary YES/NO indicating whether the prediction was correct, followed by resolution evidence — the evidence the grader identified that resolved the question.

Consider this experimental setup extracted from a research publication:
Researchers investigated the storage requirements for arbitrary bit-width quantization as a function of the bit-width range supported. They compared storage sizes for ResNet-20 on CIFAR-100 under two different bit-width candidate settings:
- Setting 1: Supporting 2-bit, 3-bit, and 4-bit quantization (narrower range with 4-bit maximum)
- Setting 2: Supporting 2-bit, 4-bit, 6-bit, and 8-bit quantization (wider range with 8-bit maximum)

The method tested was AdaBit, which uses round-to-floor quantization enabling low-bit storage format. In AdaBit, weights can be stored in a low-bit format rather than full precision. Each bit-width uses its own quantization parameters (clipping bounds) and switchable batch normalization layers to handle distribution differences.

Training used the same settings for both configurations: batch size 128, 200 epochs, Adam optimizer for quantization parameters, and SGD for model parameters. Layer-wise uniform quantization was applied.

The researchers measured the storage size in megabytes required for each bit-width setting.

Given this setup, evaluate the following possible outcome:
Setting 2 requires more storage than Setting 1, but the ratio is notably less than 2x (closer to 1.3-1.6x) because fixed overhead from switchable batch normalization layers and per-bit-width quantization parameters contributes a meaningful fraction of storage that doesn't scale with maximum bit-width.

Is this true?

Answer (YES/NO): NO